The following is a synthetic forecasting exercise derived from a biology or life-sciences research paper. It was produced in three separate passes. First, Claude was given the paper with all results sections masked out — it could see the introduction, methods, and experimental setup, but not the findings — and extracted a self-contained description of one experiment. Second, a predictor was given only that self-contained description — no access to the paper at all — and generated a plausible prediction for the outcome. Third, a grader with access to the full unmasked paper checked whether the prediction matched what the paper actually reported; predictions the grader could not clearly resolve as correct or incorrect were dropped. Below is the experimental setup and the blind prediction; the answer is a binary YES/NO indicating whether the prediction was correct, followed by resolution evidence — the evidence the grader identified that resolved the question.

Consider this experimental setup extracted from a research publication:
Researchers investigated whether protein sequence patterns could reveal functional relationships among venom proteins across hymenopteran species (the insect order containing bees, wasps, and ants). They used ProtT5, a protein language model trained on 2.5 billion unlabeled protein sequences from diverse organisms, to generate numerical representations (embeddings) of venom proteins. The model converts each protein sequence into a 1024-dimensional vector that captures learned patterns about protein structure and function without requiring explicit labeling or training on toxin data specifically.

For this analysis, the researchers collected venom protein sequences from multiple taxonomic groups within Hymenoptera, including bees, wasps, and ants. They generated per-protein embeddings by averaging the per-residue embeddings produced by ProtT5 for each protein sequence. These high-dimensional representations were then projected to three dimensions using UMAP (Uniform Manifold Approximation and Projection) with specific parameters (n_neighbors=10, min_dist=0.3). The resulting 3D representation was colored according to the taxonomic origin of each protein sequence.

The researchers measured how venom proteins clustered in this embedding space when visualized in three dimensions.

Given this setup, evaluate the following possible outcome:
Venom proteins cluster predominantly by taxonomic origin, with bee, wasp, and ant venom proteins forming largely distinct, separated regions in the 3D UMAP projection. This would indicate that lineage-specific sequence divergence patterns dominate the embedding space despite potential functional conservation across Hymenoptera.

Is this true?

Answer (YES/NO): NO